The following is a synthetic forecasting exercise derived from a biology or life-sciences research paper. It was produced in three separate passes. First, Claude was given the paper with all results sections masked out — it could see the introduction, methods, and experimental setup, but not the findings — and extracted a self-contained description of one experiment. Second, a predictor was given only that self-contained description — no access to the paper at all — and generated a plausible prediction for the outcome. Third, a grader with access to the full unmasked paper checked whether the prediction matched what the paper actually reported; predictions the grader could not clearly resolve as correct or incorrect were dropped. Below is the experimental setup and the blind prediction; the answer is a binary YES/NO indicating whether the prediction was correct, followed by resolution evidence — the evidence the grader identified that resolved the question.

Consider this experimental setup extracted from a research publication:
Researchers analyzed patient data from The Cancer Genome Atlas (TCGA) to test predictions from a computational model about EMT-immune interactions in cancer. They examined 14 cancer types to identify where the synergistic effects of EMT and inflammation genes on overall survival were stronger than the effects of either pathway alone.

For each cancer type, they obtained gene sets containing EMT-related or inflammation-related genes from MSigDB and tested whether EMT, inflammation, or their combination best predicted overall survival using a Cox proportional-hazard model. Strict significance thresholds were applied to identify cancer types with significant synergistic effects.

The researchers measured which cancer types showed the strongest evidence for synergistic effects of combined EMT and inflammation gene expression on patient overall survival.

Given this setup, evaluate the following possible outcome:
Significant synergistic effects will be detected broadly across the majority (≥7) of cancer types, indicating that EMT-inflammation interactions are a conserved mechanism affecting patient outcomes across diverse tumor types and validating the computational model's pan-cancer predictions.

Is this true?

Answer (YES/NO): NO